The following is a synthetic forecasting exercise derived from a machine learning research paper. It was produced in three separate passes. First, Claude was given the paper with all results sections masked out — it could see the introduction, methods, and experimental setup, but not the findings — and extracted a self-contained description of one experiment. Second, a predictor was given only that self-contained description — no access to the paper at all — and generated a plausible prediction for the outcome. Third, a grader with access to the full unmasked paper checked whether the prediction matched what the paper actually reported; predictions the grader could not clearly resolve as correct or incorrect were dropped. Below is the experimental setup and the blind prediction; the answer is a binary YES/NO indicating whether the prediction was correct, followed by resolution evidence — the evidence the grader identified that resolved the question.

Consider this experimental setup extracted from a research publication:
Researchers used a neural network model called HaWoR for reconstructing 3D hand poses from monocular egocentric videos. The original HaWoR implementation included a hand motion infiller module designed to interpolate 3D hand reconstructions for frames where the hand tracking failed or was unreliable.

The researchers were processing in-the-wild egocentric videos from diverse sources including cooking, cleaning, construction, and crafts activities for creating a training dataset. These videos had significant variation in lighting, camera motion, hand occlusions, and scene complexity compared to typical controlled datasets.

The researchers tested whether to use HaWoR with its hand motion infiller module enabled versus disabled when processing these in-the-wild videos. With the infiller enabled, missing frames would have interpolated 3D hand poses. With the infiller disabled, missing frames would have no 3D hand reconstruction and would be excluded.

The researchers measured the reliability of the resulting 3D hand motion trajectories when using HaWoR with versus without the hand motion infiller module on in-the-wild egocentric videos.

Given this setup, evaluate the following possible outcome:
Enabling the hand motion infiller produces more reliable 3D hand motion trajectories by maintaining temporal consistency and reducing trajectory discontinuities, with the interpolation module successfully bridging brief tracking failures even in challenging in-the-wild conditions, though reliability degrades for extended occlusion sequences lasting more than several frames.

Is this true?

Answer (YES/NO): NO